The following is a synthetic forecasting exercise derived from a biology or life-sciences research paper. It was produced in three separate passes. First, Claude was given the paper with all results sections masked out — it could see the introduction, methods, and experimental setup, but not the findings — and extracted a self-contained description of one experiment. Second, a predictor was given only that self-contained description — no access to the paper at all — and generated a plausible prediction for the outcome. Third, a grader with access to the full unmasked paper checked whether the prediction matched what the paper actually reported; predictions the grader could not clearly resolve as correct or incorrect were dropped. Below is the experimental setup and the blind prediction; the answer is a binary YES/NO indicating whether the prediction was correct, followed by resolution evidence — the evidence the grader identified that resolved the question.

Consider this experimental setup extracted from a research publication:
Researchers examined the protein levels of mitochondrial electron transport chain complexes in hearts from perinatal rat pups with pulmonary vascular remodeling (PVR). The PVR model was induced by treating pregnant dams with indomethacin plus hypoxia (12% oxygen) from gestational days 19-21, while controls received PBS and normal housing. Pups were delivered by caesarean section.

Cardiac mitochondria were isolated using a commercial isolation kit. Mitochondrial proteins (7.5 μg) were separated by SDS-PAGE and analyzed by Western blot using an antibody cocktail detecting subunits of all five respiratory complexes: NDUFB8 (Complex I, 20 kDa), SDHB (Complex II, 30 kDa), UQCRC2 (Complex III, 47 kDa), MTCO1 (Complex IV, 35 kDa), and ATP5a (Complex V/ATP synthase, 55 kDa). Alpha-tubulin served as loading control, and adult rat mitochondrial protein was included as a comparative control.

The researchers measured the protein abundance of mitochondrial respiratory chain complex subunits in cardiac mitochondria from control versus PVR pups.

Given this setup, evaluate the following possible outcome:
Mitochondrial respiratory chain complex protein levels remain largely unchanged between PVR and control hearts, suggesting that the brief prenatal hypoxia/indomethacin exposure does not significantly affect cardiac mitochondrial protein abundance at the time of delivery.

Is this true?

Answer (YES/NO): YES